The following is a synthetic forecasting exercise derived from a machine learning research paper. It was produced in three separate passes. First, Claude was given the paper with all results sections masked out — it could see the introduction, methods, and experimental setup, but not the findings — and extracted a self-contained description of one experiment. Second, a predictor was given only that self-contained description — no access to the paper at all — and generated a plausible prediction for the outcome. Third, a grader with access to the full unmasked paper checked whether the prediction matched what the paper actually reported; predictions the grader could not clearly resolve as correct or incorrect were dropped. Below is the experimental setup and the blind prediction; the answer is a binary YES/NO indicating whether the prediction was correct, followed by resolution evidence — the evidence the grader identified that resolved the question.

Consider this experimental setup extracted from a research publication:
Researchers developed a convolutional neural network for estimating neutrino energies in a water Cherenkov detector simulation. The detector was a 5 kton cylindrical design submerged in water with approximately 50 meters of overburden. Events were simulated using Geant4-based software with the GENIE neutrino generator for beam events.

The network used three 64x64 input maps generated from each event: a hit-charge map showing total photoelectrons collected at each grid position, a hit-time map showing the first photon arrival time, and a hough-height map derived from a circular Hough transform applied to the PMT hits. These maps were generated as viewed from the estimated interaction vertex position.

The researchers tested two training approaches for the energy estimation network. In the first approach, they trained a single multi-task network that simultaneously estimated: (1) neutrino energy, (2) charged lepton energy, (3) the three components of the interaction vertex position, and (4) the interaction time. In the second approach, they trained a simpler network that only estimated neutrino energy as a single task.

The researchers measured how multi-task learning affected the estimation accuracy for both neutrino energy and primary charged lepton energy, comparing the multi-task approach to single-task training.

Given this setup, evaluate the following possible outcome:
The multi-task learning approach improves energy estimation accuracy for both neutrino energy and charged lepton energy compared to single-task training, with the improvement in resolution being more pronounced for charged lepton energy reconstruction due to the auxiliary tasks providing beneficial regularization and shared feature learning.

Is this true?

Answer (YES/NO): YES